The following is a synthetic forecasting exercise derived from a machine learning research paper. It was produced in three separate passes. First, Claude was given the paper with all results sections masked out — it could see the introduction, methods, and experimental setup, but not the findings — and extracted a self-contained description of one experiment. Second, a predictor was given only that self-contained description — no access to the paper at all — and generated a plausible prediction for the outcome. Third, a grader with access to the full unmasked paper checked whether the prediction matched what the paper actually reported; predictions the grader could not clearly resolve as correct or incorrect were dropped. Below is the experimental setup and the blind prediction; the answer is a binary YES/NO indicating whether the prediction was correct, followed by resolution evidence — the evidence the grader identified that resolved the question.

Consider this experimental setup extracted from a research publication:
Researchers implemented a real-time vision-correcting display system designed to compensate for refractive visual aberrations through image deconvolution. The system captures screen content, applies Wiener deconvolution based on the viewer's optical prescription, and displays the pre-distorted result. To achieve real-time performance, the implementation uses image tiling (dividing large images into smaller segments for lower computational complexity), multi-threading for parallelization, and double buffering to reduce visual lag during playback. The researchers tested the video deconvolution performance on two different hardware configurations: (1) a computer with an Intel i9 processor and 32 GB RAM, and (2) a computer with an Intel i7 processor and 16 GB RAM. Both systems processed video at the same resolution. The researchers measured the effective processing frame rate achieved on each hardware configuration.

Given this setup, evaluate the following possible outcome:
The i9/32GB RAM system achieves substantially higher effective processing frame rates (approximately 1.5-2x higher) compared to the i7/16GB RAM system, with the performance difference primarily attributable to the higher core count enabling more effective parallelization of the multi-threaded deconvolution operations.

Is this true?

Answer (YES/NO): NO